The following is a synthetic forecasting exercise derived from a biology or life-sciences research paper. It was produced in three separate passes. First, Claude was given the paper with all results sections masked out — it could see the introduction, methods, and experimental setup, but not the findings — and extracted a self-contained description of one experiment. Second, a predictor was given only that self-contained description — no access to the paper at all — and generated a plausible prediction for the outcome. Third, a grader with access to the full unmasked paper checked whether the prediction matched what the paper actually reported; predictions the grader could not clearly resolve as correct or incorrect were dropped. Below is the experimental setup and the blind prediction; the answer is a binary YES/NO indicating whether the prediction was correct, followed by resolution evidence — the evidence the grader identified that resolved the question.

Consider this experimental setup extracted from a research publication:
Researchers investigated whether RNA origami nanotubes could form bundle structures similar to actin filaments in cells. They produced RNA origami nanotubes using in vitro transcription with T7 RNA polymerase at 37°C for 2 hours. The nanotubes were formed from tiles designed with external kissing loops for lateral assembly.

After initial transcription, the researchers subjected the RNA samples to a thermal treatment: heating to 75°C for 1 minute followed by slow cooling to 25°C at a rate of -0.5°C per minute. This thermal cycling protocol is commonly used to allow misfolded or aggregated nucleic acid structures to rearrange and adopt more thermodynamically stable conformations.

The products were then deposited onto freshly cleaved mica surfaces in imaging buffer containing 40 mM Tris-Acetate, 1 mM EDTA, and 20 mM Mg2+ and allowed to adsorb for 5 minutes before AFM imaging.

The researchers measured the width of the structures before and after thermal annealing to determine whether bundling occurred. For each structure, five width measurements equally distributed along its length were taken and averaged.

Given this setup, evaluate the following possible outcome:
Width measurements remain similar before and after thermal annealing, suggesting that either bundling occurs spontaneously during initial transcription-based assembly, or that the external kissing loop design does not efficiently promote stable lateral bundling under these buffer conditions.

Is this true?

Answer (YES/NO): NO